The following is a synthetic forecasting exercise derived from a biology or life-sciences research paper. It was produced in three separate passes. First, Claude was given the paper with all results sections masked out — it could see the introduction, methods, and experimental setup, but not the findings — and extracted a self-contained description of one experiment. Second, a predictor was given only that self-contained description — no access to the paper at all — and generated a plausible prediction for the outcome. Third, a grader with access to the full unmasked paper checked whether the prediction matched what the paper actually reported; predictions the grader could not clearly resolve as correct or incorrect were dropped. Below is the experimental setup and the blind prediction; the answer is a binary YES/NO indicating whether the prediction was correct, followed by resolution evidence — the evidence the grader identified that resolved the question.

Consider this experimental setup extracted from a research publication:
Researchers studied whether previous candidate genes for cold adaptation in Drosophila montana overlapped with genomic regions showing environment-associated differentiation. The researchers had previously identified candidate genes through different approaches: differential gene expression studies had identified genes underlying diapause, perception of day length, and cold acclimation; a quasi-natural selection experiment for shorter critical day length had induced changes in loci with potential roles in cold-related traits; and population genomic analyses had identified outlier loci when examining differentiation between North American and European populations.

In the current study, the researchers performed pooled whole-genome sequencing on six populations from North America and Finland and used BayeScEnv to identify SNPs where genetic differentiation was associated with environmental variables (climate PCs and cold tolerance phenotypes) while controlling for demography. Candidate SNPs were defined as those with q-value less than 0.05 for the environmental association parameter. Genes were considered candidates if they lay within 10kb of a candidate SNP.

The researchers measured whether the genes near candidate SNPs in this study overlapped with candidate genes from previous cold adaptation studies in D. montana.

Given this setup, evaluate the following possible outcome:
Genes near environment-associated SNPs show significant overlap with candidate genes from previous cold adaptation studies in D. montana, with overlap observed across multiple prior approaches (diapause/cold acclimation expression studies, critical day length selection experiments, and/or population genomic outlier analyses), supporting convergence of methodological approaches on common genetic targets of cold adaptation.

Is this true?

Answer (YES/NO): YES